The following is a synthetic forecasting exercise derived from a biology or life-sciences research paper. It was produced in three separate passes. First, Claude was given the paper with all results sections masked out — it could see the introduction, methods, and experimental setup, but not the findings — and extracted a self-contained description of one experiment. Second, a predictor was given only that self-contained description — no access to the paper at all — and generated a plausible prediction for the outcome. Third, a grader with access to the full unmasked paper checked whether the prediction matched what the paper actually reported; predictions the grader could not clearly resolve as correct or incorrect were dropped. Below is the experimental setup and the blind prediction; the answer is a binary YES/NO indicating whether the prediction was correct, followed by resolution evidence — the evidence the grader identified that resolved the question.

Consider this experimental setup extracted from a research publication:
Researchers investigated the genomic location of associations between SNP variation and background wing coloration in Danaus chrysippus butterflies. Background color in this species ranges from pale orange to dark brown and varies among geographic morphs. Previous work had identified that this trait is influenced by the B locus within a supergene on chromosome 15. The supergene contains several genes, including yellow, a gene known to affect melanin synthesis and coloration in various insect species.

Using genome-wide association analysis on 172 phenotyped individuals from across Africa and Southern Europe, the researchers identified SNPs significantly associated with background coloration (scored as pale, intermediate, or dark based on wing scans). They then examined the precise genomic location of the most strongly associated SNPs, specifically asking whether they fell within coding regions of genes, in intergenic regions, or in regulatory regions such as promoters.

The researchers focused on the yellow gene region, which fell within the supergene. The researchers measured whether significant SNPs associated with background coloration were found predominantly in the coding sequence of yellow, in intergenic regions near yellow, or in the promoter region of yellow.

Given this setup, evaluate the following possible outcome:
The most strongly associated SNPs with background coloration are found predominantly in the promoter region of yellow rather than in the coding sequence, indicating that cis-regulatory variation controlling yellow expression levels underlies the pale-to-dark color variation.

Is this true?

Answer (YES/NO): YES